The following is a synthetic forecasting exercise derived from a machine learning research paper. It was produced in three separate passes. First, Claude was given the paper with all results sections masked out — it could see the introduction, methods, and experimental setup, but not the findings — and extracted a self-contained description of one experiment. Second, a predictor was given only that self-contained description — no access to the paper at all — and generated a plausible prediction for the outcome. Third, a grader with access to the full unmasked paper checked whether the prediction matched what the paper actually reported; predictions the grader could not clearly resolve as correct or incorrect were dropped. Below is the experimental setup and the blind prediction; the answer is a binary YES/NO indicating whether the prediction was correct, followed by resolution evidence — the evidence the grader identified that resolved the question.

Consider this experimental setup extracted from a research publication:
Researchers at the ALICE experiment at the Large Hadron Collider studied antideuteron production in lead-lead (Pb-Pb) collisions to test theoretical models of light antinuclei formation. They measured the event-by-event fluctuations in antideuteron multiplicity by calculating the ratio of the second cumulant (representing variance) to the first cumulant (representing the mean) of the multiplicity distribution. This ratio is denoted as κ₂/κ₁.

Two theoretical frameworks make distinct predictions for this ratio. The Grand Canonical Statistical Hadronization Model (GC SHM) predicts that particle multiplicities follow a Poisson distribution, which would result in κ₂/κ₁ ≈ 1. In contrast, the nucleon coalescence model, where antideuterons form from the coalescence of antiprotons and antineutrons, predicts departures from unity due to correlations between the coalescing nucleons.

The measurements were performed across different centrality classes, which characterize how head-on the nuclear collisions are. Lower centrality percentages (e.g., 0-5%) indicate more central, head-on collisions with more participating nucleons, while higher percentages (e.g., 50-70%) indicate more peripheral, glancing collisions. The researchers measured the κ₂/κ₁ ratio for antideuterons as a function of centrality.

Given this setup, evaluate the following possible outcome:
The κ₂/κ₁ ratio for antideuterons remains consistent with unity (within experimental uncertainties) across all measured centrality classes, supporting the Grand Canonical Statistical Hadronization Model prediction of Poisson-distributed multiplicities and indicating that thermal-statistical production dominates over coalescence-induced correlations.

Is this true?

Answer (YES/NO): YES